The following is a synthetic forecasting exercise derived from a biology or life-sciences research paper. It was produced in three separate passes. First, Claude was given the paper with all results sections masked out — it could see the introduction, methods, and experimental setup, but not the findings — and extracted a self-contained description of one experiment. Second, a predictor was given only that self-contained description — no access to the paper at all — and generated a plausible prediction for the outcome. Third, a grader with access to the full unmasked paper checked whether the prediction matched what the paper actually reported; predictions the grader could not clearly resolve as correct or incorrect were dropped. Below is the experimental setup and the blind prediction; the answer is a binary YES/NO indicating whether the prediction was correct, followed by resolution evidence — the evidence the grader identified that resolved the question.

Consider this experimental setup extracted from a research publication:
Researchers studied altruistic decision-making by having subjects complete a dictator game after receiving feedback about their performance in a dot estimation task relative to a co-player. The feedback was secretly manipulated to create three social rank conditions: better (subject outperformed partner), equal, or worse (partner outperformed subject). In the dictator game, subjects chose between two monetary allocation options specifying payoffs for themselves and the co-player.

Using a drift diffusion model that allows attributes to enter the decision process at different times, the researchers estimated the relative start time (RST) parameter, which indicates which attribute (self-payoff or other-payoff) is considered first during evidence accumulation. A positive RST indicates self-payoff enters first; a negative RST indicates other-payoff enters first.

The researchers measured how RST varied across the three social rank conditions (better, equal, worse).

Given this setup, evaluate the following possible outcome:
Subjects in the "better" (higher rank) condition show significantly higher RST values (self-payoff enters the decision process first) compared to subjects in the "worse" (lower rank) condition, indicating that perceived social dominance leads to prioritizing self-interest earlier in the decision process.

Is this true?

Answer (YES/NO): YES